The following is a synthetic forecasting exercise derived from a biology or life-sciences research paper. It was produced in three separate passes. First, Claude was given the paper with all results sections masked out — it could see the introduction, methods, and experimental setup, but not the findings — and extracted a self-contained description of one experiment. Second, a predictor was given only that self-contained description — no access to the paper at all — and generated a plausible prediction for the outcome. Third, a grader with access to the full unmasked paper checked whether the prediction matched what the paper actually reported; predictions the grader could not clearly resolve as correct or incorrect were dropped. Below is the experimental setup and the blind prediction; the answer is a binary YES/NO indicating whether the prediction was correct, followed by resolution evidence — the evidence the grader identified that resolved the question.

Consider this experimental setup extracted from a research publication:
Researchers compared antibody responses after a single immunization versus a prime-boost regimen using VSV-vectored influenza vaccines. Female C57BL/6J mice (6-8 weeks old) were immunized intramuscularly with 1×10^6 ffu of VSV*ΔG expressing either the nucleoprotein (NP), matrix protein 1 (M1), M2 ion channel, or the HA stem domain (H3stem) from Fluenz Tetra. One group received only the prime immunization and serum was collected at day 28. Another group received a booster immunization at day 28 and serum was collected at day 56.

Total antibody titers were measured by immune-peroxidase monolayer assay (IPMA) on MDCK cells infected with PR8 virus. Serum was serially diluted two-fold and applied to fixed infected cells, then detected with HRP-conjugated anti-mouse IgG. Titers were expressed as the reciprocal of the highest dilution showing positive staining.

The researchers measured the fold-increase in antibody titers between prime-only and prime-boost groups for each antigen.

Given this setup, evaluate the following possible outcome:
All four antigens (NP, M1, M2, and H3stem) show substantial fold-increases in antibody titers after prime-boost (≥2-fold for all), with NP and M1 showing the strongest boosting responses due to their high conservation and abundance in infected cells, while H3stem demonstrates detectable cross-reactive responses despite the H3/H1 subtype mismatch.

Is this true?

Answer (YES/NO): NO